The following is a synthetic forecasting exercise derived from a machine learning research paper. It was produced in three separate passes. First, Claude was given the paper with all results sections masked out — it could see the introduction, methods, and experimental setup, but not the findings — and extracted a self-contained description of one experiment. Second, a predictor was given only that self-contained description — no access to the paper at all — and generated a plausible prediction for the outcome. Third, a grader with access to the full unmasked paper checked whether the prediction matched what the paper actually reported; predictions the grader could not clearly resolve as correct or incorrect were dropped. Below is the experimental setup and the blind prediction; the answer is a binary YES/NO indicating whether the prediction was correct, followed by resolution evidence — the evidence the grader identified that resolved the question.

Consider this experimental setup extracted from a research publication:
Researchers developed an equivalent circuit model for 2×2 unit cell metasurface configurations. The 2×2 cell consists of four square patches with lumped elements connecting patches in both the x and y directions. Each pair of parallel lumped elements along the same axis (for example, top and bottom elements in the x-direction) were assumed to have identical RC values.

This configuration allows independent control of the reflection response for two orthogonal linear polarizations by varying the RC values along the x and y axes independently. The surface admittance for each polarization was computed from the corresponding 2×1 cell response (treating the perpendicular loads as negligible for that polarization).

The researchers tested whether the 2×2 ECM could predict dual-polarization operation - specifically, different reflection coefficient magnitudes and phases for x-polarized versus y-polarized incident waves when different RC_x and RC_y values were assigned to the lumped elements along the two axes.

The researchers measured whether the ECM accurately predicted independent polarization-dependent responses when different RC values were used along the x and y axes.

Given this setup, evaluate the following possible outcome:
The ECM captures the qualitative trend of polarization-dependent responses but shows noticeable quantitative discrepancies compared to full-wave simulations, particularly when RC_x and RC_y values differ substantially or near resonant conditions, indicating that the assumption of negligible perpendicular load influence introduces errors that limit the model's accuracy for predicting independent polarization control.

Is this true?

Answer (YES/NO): NO